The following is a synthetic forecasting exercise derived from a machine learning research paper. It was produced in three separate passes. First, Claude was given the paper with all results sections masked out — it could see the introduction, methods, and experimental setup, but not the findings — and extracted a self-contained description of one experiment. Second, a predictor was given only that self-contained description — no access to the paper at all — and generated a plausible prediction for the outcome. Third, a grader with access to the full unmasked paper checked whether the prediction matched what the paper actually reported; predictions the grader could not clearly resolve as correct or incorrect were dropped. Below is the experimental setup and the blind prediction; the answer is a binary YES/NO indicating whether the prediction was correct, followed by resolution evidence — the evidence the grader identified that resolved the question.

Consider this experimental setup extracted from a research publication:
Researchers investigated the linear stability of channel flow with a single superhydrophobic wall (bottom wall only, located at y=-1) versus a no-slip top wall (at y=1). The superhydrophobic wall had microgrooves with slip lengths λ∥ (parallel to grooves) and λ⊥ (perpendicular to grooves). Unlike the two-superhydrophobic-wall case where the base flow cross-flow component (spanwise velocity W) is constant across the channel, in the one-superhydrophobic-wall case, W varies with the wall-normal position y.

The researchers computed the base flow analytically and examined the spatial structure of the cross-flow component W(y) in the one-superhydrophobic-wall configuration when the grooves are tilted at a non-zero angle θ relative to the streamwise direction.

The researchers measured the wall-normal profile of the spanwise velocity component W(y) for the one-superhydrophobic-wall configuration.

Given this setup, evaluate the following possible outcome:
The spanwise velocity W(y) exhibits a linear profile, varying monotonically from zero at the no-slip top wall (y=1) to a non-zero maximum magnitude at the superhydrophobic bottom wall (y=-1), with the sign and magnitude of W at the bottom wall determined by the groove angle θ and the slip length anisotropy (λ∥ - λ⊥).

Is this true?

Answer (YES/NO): YES